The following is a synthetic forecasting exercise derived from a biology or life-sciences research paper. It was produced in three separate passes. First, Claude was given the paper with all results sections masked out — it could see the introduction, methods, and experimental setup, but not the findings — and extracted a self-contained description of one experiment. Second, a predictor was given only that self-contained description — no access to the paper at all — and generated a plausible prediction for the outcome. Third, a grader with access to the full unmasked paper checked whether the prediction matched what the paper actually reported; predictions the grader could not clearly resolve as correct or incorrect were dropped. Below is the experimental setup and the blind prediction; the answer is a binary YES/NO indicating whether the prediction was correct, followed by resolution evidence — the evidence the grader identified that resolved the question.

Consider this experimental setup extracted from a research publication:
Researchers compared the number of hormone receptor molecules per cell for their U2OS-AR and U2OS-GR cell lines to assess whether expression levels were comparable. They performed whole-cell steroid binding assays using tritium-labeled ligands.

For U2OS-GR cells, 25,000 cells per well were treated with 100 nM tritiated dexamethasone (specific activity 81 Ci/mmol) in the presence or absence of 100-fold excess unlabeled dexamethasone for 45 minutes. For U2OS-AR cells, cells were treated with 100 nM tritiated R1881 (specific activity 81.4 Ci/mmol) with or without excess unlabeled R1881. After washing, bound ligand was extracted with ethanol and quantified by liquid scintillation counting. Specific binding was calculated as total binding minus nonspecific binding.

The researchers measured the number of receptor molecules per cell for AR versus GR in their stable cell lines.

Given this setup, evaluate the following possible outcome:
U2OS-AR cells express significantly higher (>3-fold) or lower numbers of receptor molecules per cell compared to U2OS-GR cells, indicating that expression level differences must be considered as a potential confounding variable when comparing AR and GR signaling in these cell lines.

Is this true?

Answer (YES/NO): NO